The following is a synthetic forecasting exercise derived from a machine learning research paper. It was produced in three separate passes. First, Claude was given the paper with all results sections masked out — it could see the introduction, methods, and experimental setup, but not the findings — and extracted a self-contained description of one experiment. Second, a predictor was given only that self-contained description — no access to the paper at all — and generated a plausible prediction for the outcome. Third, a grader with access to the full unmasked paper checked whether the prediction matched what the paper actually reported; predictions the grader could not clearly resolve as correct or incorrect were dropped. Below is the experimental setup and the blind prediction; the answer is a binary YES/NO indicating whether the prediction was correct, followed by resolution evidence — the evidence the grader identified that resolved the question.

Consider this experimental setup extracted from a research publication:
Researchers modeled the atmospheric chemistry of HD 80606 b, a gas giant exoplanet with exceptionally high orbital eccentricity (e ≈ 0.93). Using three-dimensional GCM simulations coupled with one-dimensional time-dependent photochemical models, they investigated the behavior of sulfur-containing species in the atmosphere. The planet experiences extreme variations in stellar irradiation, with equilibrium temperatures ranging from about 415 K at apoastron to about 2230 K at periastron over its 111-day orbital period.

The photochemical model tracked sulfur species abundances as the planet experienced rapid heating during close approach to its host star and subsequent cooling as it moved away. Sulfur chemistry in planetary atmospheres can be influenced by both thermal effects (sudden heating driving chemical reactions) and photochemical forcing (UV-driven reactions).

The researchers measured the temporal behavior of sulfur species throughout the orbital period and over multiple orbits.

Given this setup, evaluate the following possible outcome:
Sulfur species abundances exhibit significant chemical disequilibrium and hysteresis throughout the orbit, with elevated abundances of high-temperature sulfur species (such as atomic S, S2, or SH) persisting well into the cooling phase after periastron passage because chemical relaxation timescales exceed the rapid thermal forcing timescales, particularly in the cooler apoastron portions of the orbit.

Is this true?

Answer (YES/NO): NO